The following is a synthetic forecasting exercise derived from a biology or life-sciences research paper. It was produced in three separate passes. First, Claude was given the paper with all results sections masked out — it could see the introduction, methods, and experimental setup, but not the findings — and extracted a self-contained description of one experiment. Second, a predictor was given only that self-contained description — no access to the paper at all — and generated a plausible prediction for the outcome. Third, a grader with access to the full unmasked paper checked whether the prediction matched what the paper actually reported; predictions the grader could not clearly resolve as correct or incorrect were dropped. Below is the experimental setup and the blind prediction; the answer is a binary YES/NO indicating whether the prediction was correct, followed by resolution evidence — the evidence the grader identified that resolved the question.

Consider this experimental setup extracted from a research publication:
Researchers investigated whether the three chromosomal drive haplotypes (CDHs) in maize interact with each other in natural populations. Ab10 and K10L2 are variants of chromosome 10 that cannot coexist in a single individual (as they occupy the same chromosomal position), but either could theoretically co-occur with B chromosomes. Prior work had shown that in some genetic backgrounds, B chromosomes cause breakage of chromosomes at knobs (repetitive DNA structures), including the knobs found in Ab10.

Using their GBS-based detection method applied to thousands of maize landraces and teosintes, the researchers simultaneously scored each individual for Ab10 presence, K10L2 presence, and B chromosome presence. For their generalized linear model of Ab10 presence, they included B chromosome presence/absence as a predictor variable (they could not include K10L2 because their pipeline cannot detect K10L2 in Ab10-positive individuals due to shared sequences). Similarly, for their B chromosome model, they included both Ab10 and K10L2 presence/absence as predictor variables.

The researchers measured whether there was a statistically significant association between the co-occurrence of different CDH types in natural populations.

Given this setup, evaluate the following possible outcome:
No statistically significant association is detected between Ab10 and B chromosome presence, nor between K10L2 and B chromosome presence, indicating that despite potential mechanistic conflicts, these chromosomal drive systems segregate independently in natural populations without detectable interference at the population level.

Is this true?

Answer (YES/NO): YES